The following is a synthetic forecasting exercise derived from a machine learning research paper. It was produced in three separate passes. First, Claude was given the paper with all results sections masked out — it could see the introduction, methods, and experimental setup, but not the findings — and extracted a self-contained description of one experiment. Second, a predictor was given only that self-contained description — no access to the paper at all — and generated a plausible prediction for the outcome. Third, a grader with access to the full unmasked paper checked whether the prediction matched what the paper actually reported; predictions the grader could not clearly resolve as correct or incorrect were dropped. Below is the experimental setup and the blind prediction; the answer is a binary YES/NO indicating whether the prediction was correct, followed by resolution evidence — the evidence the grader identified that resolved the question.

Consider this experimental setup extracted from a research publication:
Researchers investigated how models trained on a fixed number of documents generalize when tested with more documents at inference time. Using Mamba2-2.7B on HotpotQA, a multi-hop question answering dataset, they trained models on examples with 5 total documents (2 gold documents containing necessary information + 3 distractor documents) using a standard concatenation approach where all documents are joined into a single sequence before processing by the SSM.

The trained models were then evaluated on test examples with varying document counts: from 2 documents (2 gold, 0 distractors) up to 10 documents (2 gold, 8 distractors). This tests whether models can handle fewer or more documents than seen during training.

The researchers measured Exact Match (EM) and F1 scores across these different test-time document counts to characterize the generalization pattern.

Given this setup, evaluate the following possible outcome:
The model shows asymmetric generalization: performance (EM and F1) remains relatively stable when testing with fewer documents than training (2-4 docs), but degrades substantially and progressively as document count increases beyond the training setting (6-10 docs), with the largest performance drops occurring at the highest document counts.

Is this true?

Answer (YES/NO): NO